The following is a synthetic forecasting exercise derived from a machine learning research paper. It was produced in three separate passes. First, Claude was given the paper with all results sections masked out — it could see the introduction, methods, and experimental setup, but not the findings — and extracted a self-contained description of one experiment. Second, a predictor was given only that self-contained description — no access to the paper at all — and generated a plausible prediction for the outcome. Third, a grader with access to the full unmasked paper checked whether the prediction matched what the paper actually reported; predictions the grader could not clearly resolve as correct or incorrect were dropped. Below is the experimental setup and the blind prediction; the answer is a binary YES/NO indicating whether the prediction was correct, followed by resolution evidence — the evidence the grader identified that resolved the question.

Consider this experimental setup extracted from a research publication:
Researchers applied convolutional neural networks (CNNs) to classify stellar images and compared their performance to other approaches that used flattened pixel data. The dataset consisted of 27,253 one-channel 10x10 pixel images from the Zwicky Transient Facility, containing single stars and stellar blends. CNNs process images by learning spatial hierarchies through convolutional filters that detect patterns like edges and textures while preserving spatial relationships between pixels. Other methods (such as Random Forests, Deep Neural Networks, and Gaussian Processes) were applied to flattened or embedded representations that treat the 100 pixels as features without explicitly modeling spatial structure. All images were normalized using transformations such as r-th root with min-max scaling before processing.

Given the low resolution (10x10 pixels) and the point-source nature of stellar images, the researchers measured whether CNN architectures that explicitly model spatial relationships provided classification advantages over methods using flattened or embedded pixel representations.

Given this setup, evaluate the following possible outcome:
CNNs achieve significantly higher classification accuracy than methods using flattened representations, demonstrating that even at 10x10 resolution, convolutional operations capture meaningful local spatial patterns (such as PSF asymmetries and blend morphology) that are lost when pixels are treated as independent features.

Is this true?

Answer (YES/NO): NO